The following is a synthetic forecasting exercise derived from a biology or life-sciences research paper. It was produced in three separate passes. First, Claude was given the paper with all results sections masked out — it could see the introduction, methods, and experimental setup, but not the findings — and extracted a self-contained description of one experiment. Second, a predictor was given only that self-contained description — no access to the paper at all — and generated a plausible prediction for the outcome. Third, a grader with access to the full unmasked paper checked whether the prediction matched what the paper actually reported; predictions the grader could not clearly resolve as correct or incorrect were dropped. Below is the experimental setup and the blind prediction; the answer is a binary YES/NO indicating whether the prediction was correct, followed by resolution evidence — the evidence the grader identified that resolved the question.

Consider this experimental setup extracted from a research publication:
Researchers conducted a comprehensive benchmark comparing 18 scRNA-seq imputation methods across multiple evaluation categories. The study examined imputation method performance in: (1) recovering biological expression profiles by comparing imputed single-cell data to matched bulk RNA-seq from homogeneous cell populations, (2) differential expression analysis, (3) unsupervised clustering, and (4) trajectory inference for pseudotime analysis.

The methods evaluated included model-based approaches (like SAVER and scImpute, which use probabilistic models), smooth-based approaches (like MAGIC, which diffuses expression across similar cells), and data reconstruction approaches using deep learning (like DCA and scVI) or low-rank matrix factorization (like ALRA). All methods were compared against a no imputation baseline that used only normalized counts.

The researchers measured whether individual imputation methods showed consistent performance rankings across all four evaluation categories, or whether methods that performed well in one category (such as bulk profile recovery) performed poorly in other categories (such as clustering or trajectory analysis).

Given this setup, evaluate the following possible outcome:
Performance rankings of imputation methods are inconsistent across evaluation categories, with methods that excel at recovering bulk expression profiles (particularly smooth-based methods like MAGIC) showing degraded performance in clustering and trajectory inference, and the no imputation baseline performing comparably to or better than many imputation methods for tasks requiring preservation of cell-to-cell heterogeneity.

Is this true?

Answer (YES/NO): NO